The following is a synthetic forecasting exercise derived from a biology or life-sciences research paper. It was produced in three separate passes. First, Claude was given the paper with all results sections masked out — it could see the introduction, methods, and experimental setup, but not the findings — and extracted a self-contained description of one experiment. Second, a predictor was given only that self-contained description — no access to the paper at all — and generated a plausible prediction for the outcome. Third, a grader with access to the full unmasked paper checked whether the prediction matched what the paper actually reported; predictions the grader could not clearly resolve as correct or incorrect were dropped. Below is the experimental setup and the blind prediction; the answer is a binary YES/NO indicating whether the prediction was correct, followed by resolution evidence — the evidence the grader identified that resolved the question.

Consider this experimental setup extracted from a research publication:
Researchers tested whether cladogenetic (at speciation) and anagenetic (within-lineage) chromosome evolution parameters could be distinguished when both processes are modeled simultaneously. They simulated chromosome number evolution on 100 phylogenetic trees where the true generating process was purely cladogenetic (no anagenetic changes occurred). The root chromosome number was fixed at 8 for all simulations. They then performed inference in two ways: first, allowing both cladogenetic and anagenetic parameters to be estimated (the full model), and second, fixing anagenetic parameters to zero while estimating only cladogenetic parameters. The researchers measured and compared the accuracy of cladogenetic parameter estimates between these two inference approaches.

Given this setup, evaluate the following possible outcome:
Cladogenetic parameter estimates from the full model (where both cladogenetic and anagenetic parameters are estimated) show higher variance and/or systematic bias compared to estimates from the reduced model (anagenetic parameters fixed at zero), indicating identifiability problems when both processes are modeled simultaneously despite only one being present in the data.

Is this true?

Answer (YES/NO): YES